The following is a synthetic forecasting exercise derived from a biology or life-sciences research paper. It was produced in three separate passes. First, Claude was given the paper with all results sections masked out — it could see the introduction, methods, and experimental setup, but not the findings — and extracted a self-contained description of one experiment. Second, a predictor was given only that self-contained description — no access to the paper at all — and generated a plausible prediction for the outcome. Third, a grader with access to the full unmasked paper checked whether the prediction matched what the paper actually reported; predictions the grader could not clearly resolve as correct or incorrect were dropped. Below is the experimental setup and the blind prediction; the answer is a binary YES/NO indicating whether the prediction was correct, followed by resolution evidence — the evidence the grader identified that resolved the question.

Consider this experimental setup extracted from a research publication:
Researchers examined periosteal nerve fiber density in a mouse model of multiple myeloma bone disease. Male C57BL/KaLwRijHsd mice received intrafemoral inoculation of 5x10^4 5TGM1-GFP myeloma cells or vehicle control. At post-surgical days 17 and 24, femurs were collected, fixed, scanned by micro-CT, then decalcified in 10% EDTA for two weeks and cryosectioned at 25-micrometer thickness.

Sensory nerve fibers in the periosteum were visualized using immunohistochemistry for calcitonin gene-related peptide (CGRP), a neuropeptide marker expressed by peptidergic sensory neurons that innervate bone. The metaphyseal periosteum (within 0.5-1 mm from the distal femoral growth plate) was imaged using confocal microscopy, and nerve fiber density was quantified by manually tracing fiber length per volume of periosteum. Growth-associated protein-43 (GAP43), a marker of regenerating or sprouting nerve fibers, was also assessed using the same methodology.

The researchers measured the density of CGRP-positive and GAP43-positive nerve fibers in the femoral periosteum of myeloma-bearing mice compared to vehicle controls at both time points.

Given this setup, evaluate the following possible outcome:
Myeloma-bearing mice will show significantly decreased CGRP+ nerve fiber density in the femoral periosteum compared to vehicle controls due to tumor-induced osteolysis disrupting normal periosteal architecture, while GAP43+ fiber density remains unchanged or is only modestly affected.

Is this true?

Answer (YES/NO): NO